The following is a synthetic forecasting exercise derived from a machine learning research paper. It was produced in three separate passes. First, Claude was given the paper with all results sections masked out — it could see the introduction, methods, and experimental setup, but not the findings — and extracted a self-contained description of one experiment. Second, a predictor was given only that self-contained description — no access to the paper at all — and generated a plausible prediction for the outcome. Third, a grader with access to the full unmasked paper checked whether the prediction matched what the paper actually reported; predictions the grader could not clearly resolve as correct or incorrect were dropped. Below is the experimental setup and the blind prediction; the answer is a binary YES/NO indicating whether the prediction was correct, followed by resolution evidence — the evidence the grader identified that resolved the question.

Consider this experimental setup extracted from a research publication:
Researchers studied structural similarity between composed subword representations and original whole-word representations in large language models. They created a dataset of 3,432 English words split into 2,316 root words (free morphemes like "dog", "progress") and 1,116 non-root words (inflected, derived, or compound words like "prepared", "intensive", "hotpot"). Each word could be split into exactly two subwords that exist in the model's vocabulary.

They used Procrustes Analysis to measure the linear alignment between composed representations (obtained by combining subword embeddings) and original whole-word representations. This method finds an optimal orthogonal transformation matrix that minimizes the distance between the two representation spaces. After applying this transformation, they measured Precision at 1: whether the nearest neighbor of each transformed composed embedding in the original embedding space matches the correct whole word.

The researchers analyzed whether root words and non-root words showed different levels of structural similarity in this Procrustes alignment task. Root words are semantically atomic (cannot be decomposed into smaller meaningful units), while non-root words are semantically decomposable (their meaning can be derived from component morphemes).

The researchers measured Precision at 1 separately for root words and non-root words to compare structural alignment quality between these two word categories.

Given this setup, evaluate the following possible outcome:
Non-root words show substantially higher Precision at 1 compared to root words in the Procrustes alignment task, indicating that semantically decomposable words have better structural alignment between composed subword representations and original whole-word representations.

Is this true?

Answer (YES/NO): YES